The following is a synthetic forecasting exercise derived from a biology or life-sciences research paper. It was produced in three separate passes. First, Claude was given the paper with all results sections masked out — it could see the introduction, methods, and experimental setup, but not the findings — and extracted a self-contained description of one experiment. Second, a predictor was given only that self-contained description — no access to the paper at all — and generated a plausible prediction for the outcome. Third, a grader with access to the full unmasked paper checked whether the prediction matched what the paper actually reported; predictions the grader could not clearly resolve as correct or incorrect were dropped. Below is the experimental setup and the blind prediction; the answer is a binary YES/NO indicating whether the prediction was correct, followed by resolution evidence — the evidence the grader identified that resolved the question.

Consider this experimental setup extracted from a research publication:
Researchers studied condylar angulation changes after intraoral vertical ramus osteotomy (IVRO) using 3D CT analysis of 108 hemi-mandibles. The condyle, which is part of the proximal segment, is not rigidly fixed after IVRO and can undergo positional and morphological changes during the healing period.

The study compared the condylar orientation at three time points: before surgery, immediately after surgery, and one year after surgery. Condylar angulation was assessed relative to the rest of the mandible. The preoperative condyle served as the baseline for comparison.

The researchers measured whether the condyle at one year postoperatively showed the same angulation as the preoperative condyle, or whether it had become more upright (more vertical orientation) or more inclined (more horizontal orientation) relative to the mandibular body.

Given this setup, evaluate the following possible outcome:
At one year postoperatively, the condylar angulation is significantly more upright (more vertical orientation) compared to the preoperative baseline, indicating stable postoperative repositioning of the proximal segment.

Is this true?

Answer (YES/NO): YES